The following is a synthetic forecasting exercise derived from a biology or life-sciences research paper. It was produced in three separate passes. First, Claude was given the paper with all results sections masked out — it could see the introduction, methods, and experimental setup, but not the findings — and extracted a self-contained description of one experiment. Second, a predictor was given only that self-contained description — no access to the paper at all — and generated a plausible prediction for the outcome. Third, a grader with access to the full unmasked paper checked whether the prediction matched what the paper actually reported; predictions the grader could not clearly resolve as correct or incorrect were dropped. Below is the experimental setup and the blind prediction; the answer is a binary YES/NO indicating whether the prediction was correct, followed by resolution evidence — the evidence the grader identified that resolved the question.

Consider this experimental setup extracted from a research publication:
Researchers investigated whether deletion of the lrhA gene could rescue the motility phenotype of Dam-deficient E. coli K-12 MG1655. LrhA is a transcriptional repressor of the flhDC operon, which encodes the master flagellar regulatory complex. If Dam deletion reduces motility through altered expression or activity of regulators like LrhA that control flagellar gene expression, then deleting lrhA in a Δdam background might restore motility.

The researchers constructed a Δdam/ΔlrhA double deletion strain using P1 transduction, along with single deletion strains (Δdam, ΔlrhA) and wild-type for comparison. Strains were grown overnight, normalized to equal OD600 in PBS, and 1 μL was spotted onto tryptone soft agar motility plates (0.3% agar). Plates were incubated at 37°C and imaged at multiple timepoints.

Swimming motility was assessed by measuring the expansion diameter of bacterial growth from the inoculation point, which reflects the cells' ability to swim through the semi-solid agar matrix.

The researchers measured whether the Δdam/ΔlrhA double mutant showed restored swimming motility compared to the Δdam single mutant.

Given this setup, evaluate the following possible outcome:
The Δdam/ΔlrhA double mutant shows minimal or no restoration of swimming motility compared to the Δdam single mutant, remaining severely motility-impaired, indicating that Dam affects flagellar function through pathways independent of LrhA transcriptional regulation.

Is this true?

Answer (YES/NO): YES